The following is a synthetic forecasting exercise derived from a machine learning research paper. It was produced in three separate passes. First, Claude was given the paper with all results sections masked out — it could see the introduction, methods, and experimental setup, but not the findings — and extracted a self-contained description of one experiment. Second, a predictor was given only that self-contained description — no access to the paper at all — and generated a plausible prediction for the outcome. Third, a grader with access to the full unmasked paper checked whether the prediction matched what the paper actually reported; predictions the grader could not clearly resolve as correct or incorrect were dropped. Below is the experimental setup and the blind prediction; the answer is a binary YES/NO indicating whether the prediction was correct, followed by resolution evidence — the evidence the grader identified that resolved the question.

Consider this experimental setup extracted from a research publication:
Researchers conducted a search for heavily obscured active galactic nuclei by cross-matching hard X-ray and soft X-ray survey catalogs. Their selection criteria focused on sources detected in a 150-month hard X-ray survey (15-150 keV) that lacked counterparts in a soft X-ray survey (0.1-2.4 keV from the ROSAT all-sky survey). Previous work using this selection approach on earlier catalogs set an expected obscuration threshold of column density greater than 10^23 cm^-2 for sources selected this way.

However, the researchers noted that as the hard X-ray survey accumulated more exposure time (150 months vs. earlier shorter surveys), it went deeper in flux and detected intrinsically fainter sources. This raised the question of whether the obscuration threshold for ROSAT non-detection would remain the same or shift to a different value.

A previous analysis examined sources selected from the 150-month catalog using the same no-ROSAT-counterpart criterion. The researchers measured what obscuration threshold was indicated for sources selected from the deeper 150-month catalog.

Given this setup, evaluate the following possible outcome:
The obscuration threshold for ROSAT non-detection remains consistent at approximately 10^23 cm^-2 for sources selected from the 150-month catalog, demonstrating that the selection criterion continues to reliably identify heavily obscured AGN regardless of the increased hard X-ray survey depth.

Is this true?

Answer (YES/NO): NO